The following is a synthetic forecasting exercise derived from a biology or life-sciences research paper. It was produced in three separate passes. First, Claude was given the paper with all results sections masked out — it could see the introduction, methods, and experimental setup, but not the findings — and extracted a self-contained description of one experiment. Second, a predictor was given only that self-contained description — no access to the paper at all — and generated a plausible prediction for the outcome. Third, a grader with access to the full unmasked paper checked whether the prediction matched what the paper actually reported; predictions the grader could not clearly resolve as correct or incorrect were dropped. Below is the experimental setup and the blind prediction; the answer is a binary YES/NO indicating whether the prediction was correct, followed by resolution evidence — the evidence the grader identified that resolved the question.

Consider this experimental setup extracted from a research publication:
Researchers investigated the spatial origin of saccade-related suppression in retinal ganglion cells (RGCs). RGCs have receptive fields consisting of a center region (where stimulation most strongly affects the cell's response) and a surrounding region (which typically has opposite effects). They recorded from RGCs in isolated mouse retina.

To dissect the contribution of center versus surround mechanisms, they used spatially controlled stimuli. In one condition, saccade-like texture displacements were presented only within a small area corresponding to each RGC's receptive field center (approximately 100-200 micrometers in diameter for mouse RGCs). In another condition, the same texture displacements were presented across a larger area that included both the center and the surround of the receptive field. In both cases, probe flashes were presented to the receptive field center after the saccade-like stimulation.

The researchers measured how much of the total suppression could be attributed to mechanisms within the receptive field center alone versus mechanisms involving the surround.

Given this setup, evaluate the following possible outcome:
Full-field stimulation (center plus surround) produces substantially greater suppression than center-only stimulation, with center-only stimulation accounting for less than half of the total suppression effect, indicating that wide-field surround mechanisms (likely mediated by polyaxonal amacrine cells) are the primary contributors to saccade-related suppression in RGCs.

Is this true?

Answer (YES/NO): NO